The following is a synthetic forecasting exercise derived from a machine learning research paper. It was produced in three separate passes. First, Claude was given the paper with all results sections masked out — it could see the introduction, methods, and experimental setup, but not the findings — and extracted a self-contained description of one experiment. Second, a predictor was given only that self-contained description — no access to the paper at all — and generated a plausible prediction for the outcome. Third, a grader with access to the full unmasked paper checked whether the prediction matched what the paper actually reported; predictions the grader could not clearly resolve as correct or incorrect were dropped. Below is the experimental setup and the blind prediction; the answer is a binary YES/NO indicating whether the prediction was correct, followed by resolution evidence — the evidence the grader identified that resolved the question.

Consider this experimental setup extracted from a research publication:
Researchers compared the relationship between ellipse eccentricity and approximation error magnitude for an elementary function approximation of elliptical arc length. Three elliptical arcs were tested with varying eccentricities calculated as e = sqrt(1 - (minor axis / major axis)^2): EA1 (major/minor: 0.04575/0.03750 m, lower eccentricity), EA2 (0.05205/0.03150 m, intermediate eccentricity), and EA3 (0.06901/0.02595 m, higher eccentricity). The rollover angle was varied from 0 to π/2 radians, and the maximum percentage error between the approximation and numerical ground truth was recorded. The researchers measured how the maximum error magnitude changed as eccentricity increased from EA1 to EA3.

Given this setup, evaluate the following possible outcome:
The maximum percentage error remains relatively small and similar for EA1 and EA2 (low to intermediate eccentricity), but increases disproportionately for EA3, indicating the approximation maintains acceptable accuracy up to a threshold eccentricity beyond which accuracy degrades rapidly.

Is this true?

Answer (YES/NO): NO